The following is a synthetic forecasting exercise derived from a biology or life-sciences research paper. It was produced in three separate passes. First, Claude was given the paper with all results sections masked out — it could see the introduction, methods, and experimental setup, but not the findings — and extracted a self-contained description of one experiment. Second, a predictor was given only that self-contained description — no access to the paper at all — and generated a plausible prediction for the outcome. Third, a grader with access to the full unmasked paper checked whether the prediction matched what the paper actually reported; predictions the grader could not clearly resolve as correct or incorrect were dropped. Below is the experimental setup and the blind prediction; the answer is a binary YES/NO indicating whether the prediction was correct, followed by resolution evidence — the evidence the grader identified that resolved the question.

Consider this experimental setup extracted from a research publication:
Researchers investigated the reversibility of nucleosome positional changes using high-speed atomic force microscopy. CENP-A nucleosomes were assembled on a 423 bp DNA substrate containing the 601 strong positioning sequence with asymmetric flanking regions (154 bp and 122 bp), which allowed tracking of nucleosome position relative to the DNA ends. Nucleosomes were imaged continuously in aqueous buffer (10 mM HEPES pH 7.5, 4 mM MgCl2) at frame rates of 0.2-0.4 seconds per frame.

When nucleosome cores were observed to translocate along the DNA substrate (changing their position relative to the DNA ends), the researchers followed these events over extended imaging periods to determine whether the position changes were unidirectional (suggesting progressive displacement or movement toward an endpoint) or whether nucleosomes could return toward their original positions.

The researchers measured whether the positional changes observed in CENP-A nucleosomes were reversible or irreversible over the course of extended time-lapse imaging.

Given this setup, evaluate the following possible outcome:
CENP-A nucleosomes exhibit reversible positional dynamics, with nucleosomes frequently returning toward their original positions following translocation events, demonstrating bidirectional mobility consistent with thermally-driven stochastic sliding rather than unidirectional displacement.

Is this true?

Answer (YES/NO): YES